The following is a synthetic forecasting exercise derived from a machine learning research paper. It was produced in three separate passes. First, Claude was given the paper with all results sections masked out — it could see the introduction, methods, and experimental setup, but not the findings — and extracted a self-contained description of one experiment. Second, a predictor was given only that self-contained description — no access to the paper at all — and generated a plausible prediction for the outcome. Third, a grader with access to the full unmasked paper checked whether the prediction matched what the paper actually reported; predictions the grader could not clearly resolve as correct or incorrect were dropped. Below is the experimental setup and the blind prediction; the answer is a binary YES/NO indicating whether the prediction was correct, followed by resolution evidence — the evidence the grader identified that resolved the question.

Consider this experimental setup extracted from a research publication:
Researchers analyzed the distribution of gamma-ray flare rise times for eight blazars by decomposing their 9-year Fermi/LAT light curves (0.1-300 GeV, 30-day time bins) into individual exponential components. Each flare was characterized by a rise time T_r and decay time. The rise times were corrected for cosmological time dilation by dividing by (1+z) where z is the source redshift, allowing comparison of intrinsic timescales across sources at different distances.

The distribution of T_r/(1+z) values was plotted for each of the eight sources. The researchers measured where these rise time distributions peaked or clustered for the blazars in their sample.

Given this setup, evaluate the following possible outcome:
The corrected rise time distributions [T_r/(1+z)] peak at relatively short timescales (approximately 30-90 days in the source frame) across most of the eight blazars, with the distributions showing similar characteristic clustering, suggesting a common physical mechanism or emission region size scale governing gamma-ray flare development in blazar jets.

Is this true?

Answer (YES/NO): NO